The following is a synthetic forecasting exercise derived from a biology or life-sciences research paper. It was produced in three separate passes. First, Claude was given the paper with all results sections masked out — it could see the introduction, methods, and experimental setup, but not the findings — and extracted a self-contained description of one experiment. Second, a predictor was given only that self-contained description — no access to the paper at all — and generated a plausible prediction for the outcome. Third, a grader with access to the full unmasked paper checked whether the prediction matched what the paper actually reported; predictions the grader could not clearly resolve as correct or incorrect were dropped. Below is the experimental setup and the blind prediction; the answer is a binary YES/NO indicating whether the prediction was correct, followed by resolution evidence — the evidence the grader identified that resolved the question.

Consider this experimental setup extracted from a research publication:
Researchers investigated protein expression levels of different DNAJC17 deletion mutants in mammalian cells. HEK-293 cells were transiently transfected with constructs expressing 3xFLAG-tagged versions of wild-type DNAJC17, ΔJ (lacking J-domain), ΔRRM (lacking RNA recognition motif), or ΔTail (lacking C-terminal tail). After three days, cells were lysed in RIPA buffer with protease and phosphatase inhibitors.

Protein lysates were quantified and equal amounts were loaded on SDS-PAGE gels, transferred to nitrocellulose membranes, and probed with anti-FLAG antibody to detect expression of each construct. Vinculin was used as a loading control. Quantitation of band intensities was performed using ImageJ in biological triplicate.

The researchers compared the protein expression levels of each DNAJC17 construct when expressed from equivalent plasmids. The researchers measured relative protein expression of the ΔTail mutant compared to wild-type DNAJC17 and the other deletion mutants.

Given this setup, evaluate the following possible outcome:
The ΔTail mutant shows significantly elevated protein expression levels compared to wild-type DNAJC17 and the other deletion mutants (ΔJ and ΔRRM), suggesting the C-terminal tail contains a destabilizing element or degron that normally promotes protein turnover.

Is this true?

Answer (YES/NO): NO